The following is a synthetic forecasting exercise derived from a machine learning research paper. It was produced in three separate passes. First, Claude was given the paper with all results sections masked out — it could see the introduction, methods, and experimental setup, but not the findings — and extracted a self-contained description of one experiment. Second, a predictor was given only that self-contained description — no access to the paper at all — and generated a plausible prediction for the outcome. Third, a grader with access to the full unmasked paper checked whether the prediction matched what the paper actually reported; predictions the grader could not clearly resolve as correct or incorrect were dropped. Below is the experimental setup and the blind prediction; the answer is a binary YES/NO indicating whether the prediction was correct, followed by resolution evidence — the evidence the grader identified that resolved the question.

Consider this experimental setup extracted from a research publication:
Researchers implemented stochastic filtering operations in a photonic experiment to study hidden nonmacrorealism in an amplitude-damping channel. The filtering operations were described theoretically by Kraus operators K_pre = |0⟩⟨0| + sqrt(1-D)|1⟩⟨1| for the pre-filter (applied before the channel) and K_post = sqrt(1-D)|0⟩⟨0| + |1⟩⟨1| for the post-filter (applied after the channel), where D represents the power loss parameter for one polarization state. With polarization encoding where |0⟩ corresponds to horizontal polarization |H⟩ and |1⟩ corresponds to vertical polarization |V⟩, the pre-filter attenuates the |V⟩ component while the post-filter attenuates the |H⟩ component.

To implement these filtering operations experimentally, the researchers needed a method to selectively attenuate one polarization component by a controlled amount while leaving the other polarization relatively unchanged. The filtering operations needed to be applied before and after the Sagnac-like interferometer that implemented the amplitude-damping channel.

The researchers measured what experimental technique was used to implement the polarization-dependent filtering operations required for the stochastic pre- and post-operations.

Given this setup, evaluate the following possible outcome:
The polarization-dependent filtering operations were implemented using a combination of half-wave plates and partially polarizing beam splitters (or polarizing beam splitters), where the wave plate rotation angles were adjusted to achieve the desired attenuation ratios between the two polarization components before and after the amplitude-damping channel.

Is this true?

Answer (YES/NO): NO